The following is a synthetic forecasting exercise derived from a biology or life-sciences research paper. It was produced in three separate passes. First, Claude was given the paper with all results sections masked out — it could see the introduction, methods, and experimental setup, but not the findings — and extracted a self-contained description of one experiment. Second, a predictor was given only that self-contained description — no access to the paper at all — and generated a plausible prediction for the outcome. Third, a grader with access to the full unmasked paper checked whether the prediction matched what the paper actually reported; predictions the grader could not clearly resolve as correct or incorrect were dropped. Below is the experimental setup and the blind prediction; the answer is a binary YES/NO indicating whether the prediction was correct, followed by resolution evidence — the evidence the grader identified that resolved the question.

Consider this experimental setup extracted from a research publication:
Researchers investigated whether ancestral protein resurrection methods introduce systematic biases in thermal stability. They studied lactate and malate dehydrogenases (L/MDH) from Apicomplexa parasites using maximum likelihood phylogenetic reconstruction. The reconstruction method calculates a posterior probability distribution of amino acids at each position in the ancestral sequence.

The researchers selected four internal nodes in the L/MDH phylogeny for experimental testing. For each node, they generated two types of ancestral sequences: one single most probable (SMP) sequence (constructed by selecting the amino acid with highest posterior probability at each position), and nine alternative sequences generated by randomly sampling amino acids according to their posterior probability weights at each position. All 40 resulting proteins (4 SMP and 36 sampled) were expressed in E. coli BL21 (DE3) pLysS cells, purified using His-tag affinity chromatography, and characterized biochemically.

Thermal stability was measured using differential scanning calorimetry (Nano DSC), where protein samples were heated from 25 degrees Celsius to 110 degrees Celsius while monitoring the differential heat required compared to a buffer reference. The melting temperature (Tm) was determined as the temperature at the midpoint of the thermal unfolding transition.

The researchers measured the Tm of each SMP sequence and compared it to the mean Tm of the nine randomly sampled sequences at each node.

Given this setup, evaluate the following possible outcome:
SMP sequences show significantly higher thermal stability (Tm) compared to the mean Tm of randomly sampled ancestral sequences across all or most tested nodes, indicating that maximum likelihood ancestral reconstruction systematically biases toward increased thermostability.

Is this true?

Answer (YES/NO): NO